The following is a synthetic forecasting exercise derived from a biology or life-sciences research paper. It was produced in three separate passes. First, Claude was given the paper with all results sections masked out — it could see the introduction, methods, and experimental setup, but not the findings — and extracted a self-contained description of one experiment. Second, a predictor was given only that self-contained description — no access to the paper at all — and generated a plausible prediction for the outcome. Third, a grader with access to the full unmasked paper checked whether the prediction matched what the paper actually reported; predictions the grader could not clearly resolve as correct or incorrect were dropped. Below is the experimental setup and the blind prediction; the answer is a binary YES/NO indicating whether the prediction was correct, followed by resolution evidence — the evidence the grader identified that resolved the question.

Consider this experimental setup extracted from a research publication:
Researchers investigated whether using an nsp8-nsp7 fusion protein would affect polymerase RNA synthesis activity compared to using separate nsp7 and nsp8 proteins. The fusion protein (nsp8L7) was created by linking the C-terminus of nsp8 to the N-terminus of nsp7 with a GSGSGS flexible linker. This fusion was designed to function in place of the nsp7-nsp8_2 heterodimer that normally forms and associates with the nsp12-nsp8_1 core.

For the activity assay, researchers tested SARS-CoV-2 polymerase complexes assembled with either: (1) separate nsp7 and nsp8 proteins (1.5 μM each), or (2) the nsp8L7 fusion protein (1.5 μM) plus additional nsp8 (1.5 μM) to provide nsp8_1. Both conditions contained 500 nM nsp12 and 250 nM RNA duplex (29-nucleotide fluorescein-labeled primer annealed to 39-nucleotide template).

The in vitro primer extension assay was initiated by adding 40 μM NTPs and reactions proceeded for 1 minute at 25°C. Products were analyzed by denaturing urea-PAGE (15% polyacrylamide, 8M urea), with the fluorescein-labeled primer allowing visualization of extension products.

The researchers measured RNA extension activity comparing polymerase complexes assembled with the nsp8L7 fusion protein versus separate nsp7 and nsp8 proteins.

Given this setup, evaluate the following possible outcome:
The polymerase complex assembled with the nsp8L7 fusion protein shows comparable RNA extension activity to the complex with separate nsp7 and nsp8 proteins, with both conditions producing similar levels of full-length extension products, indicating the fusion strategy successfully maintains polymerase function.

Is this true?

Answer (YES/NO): YES